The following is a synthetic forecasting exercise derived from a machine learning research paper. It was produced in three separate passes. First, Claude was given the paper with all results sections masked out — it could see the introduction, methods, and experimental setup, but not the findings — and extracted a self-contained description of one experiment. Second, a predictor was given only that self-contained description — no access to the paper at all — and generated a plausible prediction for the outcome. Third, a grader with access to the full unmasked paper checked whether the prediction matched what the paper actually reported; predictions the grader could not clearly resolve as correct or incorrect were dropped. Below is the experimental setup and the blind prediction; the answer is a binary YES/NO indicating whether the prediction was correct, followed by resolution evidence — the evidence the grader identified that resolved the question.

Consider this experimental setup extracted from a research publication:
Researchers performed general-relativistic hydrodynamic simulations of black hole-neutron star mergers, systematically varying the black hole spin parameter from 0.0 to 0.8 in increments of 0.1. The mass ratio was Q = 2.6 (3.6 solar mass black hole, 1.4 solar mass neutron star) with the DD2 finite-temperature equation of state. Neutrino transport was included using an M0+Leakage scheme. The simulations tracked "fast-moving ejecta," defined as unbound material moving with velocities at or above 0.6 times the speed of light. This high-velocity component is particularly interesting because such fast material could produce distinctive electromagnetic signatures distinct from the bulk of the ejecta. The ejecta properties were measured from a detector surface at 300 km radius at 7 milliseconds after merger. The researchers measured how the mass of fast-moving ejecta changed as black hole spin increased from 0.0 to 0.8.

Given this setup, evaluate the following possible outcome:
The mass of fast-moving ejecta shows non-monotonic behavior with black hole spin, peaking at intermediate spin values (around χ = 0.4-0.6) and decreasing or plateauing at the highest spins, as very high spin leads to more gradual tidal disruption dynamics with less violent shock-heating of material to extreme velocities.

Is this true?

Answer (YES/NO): NO